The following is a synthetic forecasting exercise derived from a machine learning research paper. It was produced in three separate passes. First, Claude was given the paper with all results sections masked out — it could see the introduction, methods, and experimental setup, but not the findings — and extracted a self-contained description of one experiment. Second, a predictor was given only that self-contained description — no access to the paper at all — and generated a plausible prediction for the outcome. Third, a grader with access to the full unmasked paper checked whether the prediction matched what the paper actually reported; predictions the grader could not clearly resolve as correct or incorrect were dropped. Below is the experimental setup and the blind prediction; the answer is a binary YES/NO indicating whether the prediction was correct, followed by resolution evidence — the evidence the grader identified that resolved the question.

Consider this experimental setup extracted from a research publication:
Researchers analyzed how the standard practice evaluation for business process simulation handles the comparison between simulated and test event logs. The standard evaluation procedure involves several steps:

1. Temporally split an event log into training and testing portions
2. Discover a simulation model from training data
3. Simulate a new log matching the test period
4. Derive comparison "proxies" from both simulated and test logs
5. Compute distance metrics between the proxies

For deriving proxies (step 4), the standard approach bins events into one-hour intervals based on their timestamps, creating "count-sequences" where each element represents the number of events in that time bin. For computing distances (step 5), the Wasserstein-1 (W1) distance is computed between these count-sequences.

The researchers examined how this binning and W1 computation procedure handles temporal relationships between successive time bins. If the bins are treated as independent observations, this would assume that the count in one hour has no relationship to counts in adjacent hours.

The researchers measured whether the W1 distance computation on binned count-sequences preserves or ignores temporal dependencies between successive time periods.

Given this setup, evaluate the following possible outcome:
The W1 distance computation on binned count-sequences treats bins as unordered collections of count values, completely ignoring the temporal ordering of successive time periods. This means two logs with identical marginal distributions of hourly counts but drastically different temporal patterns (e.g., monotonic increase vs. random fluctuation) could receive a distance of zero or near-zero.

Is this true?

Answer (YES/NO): YES